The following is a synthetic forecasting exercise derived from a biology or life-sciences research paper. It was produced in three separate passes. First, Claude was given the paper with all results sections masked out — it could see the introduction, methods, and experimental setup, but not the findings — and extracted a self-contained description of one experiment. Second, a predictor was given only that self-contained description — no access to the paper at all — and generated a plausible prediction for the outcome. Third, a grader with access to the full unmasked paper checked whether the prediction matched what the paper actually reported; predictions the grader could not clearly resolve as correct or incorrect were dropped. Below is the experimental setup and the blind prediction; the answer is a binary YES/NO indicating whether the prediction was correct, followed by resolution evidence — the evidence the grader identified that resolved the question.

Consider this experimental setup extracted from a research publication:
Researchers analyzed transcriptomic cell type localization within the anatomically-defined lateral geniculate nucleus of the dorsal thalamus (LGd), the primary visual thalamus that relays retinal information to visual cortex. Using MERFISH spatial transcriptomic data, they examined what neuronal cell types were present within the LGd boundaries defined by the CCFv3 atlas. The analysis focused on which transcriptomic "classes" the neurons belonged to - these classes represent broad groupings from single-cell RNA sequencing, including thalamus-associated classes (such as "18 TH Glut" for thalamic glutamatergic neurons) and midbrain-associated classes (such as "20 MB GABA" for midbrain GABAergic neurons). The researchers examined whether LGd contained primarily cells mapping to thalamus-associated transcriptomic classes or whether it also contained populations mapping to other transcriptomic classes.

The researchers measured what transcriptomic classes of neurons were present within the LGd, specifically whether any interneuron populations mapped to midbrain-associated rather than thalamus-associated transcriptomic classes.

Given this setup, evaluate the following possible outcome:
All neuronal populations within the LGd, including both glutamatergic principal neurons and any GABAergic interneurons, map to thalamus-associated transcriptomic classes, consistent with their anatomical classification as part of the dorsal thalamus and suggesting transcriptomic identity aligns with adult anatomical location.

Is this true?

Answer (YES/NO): NO